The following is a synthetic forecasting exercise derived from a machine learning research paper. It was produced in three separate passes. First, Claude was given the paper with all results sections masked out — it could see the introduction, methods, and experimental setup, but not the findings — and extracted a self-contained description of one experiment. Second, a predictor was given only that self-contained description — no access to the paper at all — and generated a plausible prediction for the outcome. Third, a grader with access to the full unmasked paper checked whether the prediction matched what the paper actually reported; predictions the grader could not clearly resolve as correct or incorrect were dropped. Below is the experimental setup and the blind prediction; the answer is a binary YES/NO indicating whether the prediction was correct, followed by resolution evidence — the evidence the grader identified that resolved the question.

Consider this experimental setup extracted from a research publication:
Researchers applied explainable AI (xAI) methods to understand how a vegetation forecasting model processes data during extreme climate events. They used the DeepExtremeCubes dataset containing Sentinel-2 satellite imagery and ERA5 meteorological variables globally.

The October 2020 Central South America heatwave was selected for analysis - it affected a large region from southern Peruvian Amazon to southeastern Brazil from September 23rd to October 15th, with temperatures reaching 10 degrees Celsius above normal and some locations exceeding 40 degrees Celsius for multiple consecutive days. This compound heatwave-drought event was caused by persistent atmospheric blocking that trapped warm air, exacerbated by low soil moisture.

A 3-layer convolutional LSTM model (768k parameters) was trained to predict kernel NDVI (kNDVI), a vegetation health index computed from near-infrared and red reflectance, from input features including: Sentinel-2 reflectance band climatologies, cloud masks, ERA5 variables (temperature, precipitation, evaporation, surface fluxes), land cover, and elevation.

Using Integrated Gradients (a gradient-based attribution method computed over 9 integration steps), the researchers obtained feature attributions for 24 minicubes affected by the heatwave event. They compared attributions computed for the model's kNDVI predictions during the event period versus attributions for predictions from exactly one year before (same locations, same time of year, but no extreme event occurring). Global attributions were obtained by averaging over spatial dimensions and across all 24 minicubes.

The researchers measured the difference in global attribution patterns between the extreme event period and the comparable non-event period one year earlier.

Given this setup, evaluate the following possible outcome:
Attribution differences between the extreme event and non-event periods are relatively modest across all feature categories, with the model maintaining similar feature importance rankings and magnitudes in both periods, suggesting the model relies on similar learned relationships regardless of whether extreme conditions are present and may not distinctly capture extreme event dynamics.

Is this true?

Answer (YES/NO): NO